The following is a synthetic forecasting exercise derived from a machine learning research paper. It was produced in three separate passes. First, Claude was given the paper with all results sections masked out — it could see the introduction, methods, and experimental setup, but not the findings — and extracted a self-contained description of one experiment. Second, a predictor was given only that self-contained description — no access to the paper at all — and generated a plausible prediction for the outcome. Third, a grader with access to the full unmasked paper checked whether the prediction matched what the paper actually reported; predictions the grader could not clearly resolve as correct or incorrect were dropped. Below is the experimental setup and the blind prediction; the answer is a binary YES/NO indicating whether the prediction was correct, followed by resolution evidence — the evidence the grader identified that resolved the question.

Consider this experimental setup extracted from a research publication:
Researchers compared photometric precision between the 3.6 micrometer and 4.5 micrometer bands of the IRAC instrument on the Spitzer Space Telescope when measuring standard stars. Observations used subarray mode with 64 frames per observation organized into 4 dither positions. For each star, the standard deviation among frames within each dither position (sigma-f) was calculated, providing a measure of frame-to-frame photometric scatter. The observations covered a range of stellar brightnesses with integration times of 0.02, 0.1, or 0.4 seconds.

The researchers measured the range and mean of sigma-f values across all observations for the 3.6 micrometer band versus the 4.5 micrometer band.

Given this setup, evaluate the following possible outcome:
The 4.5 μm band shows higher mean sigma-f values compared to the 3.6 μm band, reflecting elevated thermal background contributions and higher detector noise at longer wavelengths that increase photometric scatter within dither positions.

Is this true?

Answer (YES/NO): YES